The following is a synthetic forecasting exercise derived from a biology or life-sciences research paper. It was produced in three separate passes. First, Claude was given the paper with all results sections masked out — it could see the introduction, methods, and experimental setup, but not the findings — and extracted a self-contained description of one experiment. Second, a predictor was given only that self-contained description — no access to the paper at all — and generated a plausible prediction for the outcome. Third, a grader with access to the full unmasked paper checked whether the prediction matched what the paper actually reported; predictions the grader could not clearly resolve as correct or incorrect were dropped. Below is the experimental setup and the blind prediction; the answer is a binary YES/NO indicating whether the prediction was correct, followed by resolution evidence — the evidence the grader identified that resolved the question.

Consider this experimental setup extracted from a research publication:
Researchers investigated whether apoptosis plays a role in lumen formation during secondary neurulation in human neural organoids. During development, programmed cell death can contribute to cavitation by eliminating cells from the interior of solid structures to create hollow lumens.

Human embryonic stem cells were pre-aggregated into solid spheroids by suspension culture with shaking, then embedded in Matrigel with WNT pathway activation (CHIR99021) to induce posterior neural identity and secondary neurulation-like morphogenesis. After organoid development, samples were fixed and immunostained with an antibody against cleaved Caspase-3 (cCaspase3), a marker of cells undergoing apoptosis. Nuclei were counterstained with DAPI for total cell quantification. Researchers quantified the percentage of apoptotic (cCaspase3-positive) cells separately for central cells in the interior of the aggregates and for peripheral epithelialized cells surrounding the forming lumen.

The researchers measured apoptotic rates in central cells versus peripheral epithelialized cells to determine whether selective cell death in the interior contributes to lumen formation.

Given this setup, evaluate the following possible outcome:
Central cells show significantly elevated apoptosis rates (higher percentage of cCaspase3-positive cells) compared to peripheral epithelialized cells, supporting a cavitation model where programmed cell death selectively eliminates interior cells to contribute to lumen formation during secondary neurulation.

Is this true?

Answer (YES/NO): NO